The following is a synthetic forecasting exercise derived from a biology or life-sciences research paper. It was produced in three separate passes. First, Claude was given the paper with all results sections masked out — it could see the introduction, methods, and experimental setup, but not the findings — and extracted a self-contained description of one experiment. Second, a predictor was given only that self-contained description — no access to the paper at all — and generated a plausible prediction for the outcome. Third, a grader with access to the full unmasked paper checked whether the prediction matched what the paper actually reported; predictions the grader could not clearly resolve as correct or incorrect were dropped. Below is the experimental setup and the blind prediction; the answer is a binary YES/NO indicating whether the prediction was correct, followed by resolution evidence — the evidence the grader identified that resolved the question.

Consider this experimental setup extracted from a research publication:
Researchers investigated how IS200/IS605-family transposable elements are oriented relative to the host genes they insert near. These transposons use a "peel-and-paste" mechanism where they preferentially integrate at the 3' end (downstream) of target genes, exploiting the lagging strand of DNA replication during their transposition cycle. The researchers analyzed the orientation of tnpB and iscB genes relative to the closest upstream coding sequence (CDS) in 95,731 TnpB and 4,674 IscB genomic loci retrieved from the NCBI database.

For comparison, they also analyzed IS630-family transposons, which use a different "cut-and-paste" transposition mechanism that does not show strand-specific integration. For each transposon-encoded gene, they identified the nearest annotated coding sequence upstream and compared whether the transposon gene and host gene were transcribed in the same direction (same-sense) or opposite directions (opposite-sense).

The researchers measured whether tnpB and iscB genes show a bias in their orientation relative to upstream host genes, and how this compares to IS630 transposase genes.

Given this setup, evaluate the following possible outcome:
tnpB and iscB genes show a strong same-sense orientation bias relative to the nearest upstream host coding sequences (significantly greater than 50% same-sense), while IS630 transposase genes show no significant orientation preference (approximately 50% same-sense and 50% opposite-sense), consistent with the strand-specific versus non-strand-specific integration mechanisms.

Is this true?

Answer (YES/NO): NO